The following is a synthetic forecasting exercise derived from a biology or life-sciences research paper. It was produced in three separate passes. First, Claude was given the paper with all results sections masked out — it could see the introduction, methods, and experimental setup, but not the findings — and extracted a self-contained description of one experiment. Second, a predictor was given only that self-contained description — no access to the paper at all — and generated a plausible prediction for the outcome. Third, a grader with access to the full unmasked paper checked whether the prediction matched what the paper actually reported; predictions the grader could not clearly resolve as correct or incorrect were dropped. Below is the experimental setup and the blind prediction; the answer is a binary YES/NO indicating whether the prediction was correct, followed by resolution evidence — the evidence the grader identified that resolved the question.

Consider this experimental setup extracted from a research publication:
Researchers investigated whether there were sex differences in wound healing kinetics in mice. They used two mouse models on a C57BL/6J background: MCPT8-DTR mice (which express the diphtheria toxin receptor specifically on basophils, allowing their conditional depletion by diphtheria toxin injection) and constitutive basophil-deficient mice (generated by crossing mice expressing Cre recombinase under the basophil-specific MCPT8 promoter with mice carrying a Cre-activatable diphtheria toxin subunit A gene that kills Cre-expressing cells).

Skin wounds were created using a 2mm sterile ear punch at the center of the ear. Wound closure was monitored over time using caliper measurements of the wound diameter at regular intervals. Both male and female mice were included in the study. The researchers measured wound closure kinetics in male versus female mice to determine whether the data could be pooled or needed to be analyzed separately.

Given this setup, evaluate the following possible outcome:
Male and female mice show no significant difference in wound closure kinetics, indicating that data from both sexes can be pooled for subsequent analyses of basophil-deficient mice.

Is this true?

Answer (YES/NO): NO